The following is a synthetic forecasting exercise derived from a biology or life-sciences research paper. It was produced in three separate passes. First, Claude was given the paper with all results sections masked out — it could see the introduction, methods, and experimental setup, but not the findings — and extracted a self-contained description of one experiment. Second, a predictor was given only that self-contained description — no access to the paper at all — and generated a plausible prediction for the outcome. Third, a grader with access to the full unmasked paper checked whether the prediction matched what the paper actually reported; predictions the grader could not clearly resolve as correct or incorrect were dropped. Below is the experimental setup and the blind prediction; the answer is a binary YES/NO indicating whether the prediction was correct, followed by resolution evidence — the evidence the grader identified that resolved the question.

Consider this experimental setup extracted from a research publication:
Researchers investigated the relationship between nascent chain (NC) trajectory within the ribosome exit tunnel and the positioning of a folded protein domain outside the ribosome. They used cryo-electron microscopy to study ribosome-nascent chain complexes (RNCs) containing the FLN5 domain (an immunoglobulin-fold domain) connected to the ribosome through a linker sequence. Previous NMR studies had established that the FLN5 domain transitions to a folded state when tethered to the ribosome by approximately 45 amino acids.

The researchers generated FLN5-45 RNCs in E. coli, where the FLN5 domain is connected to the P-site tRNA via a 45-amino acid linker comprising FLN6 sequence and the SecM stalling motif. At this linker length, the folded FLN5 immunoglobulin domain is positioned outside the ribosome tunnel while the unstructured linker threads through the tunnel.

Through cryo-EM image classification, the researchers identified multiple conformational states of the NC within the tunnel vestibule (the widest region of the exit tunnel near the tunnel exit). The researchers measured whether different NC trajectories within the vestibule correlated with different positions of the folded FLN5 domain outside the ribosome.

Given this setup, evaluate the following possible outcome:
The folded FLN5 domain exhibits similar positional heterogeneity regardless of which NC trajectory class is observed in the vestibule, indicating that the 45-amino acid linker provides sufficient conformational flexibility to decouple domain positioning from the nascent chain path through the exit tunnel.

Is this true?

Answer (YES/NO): NO